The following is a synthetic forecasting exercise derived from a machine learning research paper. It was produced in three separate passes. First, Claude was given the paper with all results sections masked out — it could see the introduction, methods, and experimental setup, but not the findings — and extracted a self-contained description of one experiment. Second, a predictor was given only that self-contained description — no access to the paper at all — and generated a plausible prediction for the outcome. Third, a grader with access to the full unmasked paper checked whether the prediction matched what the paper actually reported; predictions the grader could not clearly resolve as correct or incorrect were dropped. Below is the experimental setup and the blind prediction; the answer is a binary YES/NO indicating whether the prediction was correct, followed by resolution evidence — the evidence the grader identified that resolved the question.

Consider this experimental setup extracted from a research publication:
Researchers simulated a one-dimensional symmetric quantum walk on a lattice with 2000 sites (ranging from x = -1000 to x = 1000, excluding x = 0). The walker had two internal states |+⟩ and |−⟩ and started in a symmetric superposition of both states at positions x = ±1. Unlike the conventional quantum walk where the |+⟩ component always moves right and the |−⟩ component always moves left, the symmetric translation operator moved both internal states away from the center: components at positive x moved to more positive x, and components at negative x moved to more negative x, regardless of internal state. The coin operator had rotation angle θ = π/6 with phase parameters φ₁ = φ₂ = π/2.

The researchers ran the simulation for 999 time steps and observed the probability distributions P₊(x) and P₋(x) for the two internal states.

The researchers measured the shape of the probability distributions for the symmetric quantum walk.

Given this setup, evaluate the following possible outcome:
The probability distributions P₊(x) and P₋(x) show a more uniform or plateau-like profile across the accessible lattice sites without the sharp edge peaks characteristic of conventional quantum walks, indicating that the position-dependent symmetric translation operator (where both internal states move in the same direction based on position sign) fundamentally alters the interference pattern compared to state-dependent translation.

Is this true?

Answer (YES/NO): NO